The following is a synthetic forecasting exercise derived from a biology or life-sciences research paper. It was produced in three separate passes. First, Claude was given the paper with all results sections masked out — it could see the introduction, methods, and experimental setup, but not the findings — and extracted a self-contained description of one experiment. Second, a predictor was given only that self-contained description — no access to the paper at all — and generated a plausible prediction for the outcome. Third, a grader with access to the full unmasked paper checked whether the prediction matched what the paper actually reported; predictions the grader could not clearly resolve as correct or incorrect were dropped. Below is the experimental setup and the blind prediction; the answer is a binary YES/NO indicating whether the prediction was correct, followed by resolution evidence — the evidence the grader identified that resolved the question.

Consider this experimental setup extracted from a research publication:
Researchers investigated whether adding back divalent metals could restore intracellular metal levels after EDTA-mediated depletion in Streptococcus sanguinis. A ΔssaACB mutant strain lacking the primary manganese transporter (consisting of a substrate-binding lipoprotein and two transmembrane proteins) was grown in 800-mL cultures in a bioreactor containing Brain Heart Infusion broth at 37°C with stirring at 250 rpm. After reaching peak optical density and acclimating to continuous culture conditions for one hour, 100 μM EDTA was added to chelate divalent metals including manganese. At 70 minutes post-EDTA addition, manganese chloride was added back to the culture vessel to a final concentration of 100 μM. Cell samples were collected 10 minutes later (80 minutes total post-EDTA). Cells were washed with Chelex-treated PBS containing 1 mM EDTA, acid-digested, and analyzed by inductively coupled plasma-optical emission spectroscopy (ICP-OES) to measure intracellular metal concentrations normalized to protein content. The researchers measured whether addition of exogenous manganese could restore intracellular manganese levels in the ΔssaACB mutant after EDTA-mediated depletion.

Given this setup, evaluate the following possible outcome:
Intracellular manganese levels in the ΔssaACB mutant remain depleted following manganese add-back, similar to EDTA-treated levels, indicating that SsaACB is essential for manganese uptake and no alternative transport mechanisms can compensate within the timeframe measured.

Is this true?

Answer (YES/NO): NO